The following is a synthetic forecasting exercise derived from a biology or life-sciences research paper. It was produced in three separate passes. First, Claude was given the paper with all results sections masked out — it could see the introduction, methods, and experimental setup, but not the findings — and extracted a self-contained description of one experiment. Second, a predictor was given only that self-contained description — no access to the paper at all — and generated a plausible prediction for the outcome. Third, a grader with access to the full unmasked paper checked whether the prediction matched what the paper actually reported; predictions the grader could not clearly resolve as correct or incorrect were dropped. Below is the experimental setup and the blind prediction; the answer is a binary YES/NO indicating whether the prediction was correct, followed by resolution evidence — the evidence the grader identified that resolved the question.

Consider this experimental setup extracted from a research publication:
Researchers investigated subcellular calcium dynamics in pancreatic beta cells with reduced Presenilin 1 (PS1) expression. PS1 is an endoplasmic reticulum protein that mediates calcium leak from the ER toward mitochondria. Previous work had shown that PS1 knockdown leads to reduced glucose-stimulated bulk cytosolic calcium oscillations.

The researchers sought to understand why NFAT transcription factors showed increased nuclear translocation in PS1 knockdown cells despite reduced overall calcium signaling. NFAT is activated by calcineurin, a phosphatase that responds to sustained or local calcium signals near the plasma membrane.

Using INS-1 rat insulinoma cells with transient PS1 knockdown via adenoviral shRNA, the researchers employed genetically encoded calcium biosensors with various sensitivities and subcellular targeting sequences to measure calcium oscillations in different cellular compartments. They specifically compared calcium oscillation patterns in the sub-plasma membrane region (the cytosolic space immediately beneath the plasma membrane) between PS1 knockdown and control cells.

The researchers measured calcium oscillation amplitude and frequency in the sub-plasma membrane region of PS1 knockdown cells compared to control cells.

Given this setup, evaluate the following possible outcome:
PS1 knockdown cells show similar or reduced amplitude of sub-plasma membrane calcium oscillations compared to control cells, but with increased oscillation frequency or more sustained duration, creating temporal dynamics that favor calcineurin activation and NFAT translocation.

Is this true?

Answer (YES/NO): YES